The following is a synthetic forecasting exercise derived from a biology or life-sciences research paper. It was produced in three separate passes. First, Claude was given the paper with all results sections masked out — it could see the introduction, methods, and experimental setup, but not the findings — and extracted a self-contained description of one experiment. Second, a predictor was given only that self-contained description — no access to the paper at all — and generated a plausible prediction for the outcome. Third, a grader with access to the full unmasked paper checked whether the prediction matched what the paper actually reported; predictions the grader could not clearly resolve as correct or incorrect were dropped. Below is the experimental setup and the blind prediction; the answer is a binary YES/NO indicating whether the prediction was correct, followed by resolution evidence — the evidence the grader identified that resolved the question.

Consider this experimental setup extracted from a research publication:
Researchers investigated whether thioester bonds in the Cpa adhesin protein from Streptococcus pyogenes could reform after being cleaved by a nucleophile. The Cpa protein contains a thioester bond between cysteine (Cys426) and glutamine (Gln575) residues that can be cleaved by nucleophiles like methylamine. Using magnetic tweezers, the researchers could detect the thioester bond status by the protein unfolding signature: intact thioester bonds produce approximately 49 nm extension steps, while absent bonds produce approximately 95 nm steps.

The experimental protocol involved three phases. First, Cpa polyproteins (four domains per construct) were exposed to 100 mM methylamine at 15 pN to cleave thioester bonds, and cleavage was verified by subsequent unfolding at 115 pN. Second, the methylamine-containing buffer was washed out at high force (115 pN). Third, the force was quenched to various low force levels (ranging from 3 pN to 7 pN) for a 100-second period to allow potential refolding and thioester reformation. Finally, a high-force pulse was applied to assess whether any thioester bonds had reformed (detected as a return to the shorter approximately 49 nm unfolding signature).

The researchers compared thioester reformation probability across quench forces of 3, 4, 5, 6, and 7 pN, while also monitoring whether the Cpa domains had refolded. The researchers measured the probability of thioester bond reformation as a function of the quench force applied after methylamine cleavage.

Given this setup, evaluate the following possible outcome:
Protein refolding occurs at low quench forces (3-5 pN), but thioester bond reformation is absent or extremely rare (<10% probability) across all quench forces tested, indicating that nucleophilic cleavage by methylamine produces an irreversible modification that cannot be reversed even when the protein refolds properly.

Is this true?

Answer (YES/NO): NO